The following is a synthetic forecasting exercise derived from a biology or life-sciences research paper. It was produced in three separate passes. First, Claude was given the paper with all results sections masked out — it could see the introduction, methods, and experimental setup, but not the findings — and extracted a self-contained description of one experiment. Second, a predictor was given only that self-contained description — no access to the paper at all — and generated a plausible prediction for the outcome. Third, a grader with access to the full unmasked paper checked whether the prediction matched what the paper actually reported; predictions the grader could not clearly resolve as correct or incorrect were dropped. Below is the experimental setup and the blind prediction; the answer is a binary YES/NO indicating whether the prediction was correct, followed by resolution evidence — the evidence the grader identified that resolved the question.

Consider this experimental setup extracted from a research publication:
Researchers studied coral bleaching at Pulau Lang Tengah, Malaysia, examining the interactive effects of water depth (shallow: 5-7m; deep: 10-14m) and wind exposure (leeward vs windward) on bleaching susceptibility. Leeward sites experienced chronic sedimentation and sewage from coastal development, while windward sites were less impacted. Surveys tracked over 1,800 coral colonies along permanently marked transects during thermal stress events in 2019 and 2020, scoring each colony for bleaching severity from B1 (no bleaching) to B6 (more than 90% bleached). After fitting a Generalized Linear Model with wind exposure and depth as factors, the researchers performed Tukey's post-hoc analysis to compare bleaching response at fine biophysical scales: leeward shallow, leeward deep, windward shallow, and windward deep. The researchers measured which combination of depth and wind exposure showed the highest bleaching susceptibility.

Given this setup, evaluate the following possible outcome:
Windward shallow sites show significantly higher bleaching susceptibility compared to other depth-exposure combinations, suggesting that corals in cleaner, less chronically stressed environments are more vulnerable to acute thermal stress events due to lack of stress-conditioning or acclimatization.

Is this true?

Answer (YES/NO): NO